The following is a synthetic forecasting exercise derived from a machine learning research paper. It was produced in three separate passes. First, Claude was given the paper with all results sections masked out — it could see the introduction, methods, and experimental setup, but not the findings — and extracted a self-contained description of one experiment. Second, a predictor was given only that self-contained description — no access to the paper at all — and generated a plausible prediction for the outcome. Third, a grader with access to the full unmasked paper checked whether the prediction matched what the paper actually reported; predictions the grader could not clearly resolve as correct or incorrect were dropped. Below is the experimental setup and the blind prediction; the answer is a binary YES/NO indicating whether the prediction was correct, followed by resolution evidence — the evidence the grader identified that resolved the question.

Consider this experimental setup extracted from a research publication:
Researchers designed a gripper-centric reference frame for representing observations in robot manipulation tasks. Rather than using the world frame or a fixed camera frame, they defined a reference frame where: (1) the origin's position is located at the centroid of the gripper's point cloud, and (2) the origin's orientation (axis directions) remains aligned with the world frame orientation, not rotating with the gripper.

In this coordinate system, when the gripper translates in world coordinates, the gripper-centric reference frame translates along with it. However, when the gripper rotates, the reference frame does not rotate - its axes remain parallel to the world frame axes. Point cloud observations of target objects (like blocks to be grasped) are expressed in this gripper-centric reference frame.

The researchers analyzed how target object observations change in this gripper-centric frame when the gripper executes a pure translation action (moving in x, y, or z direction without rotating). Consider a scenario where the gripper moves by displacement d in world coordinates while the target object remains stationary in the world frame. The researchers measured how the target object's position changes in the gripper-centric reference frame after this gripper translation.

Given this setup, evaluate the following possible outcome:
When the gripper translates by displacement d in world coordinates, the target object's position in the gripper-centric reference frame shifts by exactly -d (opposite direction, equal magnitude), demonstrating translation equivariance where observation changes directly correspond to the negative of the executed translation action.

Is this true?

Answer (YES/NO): YES